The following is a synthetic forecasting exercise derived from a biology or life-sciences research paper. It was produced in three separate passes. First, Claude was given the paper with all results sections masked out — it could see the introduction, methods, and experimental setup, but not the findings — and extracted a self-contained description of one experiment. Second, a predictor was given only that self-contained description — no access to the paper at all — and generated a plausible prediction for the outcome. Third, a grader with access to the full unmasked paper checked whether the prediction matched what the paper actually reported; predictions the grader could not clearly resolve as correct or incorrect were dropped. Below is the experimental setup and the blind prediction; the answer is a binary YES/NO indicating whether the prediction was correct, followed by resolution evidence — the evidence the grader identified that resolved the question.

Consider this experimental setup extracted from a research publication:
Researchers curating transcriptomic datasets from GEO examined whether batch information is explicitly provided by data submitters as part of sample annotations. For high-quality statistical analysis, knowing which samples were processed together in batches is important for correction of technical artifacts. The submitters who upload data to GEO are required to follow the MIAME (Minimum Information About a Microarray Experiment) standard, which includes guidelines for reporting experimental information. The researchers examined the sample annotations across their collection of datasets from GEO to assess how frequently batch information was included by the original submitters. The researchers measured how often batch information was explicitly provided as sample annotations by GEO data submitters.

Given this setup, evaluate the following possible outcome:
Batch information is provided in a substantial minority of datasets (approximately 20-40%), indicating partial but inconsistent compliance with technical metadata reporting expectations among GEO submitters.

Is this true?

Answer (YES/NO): NO